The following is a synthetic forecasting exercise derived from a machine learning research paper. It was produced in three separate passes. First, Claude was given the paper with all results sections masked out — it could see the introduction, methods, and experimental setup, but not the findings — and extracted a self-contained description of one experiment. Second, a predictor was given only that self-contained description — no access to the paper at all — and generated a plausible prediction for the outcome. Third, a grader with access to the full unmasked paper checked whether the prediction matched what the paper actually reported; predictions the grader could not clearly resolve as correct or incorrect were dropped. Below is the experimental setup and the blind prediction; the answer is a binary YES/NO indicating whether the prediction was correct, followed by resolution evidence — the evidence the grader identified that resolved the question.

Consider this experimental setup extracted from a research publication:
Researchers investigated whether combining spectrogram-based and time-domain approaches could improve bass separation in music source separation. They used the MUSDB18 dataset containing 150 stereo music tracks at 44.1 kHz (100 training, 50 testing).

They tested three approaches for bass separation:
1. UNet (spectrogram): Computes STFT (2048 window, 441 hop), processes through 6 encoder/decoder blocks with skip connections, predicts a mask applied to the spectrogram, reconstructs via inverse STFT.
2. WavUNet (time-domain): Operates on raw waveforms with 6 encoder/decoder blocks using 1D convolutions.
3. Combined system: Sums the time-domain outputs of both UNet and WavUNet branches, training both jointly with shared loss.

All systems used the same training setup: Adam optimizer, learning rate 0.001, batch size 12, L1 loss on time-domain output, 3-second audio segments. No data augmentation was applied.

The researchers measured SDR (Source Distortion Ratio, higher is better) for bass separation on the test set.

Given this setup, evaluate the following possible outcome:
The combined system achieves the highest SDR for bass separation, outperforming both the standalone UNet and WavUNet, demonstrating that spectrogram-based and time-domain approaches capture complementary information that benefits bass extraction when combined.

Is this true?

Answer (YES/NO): YES